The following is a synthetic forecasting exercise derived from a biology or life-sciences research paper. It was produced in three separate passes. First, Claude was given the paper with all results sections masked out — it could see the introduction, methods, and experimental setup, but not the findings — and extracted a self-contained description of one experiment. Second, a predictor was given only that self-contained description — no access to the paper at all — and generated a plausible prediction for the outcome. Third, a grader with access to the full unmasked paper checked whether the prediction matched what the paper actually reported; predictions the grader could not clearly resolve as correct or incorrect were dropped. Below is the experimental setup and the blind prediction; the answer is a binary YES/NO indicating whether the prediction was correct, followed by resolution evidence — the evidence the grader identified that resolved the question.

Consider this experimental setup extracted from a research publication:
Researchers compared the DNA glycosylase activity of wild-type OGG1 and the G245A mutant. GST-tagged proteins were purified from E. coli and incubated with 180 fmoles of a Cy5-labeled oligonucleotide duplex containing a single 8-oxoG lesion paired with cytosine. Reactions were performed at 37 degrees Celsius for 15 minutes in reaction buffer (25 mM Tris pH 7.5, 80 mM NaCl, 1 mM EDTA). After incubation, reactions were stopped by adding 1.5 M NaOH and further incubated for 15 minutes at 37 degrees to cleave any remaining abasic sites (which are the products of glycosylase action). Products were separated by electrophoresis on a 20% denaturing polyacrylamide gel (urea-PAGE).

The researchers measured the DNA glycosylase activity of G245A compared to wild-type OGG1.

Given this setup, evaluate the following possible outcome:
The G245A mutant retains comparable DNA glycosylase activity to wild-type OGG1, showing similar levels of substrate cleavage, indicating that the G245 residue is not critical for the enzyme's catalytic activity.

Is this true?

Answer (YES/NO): NO